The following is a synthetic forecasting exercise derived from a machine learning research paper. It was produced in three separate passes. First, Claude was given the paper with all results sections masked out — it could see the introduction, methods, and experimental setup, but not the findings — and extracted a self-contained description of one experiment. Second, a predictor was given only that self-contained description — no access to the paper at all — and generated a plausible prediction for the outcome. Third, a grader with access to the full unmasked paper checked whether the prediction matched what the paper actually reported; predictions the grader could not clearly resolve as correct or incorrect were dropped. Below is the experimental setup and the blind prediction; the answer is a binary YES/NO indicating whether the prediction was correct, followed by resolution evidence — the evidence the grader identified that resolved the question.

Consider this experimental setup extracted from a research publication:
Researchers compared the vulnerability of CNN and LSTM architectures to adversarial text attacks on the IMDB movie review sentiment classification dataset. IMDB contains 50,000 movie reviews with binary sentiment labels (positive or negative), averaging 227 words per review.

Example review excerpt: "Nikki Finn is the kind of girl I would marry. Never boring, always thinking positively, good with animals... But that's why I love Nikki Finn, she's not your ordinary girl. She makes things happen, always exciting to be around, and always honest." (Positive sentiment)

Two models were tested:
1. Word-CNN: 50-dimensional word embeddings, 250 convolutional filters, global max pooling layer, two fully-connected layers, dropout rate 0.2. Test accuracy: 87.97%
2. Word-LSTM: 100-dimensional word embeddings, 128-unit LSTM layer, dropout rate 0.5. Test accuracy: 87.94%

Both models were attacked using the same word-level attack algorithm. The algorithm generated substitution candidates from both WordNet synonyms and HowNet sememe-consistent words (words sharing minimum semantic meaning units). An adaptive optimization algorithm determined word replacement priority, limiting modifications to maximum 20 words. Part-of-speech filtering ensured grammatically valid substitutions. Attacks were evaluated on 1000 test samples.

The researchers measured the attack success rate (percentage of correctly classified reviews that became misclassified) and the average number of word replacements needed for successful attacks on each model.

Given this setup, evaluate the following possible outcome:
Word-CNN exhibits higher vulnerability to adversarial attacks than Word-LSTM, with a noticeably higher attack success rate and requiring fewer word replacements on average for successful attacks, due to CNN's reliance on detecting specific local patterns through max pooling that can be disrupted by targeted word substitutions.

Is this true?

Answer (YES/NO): NO